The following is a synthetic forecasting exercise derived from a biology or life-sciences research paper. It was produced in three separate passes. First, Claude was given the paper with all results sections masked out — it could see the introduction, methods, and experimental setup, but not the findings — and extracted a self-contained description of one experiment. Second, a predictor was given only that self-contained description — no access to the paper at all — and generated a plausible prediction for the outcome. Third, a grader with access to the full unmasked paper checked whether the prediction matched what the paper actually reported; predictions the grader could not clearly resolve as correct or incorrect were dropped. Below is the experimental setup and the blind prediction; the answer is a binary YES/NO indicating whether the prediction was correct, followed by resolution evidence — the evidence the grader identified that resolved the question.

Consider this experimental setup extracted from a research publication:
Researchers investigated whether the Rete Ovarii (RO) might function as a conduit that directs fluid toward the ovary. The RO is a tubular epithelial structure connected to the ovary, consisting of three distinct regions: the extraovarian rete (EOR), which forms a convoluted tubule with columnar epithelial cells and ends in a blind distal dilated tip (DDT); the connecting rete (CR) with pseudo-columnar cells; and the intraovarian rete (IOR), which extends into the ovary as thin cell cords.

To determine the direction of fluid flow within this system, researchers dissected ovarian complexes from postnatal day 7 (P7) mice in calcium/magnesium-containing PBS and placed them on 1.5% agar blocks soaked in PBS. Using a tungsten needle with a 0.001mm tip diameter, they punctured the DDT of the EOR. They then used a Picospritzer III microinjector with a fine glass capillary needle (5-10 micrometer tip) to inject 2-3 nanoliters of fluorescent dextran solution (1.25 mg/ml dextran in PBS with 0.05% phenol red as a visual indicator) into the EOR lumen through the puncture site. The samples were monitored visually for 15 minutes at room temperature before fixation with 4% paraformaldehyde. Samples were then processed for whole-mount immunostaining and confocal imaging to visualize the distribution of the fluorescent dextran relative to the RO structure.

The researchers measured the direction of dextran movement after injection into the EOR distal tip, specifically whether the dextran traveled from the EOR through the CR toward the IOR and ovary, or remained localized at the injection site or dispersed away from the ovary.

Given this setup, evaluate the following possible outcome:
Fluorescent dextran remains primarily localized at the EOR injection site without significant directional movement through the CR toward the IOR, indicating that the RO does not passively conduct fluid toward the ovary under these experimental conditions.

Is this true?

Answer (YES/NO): NO